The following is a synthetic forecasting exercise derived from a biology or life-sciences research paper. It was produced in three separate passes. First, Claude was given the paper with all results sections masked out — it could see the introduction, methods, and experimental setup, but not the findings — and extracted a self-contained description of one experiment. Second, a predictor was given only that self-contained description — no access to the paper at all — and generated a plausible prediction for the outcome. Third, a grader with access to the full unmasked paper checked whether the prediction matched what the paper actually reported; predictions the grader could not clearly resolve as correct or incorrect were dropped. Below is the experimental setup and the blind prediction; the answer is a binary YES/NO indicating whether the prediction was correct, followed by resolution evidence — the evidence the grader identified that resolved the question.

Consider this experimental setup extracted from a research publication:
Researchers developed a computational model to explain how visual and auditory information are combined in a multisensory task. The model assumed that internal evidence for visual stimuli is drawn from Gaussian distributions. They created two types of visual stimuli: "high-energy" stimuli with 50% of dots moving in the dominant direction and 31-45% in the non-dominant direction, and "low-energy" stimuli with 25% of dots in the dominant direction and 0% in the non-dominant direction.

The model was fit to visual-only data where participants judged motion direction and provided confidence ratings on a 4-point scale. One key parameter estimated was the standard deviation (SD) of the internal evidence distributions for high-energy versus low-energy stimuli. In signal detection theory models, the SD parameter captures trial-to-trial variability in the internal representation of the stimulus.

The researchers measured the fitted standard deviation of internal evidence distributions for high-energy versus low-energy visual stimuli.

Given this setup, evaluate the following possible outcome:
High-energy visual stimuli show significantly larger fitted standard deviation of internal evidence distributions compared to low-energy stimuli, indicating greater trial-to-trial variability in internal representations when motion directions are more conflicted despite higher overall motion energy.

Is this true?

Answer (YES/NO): YES